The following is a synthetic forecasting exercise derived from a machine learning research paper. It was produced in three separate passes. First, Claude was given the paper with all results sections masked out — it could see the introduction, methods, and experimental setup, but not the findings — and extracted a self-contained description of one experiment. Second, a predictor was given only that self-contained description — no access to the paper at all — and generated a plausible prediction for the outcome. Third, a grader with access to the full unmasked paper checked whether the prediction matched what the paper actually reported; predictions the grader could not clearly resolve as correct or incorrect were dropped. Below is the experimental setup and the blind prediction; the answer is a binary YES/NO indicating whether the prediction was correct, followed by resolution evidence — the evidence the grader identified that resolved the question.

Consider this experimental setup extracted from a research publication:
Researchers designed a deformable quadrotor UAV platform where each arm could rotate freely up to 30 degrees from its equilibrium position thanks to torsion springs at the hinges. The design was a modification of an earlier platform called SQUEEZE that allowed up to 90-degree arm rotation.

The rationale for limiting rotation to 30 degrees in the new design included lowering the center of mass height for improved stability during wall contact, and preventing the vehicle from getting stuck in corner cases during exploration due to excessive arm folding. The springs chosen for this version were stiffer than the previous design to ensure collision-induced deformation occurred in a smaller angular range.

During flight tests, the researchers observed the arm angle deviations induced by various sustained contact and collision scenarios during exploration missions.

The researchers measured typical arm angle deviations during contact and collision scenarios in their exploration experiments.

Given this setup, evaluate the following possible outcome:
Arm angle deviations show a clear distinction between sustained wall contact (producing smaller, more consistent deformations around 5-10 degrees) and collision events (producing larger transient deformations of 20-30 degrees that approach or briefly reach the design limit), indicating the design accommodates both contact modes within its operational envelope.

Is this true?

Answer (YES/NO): NO